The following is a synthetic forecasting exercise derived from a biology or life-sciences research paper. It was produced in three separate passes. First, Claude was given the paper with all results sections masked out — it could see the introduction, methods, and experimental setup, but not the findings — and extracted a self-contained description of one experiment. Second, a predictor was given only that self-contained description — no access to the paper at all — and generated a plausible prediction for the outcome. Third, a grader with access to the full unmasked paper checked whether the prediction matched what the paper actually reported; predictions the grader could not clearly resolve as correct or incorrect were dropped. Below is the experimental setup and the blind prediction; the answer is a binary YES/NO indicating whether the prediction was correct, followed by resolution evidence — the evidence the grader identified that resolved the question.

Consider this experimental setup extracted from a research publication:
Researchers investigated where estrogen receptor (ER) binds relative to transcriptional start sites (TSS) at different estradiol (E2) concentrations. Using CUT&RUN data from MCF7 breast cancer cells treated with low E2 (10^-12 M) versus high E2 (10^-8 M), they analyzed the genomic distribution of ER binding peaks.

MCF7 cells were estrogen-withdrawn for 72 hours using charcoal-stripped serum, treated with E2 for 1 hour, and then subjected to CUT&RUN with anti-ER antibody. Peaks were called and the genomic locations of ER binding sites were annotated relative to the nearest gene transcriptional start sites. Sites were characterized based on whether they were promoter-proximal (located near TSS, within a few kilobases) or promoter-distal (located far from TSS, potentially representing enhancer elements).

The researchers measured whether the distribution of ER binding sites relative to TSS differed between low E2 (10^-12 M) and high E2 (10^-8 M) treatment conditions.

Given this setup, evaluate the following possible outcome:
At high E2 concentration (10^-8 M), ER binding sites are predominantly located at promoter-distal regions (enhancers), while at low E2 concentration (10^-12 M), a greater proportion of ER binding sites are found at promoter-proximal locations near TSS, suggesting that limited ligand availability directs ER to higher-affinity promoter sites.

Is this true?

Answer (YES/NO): YES